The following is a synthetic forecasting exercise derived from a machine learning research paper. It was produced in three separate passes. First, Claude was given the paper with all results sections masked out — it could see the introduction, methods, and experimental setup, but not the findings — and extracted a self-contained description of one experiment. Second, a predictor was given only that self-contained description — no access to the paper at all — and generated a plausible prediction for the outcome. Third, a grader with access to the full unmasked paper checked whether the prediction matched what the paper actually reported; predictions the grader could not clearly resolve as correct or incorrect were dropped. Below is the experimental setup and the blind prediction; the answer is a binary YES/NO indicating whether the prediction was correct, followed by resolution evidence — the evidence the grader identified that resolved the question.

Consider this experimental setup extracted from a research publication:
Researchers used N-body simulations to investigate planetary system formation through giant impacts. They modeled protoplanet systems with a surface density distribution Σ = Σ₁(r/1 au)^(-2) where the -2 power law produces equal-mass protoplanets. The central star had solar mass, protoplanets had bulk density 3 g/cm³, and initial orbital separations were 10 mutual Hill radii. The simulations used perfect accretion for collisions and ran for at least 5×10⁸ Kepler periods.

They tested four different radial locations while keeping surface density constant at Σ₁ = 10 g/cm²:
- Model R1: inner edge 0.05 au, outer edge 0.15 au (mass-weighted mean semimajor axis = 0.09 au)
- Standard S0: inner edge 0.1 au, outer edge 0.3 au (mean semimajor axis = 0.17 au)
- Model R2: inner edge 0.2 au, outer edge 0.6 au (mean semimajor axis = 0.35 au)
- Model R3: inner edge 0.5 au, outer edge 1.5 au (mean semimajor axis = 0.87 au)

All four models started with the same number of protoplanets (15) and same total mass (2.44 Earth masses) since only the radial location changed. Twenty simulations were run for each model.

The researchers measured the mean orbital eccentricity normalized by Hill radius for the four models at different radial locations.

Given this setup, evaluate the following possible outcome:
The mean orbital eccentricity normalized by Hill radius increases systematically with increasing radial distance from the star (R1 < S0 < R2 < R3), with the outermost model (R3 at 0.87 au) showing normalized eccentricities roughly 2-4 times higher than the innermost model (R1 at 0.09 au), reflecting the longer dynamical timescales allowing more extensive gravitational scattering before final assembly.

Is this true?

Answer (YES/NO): NO